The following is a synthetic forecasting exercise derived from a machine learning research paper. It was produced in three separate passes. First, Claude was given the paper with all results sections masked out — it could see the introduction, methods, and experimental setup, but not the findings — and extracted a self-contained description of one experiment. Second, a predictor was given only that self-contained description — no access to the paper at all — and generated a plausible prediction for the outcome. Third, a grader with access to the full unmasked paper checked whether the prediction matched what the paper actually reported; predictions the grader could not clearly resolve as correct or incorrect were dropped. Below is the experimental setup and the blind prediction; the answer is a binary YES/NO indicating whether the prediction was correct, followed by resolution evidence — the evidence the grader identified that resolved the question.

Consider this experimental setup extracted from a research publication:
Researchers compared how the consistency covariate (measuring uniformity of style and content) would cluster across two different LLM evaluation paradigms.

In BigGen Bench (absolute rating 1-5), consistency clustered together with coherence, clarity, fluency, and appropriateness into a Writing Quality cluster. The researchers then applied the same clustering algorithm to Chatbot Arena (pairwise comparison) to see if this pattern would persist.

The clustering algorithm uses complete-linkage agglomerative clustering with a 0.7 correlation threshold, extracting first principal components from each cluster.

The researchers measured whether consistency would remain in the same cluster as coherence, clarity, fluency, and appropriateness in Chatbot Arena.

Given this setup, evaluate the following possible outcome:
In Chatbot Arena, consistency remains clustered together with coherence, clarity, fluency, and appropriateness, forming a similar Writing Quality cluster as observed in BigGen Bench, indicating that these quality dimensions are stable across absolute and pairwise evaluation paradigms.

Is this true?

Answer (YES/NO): NO